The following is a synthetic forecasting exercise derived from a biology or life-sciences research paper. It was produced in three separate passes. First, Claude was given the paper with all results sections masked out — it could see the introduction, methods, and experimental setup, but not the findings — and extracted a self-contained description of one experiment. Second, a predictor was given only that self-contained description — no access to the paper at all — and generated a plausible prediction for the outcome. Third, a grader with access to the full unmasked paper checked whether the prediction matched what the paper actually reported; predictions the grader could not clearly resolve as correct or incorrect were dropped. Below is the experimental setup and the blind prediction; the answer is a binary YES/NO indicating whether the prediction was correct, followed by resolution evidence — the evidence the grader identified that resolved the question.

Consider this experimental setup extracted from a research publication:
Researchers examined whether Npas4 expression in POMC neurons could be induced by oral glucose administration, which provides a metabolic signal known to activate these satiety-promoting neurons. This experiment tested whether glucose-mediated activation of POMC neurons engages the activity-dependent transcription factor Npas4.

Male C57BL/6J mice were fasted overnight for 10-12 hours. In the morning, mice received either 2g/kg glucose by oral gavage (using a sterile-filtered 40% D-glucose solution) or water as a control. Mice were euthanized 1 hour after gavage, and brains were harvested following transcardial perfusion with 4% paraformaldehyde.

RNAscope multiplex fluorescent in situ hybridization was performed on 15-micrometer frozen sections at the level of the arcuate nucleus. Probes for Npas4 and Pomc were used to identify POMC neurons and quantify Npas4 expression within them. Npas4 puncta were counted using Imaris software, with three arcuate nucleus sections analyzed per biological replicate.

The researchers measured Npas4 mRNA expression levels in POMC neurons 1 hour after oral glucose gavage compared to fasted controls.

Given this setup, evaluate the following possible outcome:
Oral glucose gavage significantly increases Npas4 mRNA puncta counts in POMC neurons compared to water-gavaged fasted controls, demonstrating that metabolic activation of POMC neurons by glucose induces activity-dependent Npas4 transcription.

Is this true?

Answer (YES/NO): YES